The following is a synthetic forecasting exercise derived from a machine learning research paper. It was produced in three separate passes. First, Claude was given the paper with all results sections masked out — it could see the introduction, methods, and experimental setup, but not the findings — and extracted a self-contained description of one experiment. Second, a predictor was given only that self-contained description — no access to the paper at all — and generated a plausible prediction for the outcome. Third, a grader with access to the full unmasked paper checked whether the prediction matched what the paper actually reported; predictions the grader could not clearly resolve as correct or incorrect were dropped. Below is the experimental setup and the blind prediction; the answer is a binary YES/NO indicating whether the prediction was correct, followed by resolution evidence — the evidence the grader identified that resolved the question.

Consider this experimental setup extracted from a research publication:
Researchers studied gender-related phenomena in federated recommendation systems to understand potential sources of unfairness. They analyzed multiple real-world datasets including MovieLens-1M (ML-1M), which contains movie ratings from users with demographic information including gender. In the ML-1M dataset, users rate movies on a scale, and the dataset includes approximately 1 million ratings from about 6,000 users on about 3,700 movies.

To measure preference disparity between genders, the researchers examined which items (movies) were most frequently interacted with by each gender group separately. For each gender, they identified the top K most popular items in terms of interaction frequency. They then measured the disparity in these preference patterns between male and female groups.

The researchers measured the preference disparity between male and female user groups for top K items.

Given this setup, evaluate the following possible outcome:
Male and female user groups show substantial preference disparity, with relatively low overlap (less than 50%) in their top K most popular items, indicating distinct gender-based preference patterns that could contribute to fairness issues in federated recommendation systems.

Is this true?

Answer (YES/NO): NO